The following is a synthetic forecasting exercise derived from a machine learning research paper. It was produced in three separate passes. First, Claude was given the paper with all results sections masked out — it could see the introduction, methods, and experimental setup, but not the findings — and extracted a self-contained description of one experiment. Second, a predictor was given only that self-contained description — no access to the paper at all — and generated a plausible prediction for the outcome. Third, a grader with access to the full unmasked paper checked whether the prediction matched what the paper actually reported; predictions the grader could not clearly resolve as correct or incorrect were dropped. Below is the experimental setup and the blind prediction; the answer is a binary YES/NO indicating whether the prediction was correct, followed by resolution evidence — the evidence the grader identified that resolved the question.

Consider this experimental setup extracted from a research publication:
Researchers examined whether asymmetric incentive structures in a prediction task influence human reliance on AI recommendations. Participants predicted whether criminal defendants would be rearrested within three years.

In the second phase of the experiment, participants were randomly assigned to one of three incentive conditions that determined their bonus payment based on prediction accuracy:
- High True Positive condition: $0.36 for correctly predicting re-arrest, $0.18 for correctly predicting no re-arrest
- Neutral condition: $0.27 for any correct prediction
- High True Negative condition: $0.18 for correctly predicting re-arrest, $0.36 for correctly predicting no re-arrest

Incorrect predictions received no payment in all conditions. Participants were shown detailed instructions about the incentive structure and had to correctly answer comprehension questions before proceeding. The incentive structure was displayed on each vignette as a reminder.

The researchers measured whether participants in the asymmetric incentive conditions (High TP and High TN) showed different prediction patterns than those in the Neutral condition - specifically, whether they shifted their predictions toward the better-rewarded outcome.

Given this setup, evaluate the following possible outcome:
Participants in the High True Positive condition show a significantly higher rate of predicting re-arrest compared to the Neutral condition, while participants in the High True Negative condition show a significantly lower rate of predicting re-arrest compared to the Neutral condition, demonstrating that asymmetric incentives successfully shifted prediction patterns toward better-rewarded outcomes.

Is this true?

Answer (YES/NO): NO